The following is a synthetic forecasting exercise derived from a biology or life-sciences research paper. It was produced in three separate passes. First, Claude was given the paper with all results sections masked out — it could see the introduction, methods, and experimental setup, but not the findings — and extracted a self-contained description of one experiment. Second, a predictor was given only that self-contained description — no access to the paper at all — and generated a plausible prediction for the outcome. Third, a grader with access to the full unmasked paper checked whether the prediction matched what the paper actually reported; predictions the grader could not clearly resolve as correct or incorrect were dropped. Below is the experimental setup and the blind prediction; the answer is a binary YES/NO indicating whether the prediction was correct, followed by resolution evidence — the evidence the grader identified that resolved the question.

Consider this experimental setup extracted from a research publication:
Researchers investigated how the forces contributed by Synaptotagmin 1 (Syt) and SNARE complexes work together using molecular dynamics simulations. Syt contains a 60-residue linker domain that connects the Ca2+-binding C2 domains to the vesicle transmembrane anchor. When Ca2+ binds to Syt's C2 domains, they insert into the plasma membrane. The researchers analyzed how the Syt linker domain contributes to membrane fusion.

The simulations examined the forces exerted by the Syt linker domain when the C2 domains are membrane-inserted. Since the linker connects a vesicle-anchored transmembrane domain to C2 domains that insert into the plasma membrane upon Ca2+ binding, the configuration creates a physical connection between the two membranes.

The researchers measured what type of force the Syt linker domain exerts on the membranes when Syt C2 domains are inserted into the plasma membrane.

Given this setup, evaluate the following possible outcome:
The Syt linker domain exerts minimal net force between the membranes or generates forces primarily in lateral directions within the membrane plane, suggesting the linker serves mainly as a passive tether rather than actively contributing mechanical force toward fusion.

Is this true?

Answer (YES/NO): NO